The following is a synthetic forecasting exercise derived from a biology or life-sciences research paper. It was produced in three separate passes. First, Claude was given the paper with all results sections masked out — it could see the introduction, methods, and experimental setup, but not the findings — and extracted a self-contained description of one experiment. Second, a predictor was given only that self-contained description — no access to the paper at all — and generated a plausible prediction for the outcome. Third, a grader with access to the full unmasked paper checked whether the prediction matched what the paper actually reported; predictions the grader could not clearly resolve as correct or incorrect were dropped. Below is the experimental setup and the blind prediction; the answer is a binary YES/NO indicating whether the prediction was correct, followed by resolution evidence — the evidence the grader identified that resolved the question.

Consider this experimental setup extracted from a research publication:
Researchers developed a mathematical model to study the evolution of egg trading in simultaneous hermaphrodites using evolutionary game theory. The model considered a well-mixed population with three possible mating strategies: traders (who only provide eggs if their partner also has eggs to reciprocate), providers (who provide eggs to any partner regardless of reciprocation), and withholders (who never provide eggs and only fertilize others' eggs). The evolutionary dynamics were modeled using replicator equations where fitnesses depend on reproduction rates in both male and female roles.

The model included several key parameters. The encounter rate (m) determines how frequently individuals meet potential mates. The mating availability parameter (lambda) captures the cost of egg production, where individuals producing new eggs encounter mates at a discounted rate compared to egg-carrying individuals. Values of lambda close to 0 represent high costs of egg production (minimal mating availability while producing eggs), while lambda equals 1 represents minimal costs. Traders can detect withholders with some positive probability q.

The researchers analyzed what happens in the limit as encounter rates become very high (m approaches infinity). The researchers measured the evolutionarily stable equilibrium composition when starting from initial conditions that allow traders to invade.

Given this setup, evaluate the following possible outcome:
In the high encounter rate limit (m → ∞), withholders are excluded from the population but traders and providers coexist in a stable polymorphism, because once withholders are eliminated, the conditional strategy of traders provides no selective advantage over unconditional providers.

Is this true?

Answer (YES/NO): NO